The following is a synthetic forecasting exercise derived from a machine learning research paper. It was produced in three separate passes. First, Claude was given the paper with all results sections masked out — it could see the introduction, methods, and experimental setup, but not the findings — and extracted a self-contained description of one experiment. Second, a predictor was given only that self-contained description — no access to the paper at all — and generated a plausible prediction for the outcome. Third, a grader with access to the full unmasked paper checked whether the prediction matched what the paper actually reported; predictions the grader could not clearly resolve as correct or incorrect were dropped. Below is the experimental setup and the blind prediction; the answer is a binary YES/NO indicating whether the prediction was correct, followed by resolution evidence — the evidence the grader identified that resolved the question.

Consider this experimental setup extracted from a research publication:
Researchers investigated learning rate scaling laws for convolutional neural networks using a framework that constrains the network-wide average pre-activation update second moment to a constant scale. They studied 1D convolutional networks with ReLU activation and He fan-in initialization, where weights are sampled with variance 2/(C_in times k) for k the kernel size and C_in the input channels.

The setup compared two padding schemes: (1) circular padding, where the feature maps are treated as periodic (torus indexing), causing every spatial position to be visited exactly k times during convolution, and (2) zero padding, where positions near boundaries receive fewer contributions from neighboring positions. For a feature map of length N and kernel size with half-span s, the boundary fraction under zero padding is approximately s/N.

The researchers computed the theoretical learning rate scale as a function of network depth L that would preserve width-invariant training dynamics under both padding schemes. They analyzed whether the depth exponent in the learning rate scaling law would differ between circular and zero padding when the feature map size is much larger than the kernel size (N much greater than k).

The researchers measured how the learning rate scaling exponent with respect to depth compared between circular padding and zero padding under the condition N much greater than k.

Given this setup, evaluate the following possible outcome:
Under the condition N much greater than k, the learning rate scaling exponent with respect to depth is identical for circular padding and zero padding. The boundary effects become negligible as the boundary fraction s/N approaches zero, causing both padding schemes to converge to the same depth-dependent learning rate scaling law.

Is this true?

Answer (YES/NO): YES